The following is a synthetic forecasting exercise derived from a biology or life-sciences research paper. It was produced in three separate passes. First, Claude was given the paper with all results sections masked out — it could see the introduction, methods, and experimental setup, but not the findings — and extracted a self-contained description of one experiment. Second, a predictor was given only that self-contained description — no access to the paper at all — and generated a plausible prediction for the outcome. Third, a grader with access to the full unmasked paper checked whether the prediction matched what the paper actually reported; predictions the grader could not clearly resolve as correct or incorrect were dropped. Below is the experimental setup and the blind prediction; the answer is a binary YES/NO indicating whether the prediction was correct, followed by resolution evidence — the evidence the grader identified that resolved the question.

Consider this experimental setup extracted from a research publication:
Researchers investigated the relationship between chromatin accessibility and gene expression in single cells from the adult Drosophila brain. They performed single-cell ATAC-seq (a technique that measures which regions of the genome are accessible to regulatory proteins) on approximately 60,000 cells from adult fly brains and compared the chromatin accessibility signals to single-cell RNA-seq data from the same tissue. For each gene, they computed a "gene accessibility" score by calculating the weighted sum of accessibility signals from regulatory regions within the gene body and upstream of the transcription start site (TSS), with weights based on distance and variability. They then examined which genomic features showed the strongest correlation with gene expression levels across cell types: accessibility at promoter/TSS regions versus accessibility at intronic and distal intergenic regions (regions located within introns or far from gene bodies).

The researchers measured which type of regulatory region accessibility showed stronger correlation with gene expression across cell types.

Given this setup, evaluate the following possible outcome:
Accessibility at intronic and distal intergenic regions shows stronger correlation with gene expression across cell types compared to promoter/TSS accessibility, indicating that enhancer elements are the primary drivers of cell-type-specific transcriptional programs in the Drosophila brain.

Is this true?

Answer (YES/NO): YES